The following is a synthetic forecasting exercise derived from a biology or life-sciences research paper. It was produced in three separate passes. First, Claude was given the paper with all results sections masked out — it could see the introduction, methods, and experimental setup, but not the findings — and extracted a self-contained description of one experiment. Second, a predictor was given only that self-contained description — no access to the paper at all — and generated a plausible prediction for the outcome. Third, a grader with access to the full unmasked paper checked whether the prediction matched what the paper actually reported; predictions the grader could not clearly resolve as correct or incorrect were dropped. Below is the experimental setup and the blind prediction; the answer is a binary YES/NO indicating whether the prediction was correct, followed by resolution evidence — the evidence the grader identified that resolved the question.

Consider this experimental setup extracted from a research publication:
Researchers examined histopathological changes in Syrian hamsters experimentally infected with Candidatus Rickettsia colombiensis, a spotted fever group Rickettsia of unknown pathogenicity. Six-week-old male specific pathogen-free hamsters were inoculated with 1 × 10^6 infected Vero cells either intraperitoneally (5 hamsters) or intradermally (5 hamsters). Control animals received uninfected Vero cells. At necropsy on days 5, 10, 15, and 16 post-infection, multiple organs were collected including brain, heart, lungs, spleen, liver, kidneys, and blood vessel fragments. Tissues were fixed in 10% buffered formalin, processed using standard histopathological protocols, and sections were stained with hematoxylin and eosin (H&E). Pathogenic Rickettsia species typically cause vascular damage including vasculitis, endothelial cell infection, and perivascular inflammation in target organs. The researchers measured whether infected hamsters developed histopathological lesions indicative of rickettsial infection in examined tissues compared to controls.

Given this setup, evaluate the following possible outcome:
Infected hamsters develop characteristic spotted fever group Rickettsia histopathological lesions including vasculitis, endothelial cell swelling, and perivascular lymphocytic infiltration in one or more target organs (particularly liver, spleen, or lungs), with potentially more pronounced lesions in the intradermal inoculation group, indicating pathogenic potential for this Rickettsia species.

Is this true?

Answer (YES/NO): NO